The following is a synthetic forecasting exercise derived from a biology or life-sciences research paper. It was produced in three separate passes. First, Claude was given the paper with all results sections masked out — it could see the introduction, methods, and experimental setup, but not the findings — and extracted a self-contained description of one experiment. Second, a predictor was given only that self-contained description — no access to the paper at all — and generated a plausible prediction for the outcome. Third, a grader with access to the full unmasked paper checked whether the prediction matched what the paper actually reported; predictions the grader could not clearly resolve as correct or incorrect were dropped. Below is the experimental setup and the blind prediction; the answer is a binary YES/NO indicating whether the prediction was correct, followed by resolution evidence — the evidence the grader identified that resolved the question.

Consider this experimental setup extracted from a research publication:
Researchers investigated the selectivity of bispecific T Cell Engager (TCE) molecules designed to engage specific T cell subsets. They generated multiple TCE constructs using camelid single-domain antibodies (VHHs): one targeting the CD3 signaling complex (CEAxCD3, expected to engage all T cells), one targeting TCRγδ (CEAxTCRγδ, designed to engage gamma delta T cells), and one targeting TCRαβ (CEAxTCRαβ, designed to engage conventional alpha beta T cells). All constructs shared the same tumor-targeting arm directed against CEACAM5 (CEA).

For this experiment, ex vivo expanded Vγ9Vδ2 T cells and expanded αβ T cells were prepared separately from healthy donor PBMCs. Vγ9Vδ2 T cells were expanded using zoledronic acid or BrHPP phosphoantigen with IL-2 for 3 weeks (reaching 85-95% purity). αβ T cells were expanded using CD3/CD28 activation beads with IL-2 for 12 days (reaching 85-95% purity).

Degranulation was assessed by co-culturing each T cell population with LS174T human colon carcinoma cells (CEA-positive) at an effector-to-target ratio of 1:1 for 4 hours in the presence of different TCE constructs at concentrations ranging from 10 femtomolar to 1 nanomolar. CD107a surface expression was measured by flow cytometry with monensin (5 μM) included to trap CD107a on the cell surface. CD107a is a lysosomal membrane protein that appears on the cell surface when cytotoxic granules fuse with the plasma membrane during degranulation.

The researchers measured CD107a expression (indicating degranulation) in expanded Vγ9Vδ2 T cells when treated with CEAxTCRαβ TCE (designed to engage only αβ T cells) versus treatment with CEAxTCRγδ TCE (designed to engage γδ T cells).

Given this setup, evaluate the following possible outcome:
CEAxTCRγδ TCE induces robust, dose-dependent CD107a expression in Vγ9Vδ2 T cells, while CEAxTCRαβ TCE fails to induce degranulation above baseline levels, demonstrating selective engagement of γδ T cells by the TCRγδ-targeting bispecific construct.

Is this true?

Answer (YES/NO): YES